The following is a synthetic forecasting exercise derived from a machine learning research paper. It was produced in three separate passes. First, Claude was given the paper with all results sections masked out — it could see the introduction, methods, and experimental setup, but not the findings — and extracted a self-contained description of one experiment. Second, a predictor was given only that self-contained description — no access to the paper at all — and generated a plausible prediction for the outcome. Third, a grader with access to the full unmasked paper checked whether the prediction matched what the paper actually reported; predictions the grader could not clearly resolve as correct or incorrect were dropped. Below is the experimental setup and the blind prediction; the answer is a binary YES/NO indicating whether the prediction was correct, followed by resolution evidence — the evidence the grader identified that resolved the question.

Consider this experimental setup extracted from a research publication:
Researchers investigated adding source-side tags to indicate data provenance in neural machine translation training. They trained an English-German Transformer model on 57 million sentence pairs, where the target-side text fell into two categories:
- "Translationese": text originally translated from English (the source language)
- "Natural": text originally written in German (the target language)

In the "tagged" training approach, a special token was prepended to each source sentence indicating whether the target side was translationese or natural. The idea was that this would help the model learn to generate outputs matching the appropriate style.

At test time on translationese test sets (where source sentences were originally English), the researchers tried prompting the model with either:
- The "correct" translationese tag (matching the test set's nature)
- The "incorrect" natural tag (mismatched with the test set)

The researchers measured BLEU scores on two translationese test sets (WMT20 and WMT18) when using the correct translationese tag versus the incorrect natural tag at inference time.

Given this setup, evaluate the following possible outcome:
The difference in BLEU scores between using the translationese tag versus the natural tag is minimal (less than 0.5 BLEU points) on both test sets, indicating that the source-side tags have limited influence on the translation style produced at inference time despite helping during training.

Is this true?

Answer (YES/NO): NO